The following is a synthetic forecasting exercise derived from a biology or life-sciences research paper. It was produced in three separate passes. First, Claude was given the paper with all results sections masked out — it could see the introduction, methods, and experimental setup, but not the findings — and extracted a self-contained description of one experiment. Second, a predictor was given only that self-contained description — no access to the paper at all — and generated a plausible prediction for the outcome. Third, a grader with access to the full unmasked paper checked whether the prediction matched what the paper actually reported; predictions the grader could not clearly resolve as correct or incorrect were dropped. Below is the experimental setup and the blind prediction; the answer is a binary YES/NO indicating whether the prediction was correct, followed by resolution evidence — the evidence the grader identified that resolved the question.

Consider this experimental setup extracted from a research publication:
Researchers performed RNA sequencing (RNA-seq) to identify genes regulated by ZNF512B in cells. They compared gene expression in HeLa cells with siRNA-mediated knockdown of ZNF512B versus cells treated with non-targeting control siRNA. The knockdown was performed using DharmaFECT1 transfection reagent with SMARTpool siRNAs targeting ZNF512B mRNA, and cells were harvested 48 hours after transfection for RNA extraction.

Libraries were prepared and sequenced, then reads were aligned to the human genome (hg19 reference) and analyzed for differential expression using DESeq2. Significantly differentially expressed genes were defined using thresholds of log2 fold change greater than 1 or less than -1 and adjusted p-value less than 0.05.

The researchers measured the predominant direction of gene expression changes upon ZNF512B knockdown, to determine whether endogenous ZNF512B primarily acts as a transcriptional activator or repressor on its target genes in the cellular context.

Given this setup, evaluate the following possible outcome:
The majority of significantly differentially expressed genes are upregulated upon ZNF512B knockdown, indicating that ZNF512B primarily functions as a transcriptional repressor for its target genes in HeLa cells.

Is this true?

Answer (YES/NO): YES